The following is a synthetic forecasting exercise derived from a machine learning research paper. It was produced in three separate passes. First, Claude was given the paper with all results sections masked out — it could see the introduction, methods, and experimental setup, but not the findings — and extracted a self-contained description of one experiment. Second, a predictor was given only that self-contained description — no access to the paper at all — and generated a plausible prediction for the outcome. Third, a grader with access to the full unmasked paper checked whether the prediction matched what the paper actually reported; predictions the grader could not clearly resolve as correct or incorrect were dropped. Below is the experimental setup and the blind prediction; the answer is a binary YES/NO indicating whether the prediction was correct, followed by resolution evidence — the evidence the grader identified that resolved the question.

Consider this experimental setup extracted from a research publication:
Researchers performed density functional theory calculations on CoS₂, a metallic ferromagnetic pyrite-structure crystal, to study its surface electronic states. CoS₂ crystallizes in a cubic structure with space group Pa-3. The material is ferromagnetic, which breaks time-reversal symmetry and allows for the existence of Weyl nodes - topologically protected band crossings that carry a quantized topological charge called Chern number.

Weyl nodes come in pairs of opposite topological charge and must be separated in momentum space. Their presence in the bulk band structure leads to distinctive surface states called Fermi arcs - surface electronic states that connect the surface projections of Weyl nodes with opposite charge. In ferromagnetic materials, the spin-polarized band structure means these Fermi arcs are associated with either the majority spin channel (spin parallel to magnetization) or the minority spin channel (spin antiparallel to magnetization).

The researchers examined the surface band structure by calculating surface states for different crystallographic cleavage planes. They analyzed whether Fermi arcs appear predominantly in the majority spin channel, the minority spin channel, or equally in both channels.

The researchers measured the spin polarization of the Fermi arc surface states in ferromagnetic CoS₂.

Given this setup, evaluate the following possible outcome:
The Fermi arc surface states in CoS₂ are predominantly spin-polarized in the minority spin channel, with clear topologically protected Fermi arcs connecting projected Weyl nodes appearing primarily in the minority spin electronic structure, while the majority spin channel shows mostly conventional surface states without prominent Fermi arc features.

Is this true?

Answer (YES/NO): NO